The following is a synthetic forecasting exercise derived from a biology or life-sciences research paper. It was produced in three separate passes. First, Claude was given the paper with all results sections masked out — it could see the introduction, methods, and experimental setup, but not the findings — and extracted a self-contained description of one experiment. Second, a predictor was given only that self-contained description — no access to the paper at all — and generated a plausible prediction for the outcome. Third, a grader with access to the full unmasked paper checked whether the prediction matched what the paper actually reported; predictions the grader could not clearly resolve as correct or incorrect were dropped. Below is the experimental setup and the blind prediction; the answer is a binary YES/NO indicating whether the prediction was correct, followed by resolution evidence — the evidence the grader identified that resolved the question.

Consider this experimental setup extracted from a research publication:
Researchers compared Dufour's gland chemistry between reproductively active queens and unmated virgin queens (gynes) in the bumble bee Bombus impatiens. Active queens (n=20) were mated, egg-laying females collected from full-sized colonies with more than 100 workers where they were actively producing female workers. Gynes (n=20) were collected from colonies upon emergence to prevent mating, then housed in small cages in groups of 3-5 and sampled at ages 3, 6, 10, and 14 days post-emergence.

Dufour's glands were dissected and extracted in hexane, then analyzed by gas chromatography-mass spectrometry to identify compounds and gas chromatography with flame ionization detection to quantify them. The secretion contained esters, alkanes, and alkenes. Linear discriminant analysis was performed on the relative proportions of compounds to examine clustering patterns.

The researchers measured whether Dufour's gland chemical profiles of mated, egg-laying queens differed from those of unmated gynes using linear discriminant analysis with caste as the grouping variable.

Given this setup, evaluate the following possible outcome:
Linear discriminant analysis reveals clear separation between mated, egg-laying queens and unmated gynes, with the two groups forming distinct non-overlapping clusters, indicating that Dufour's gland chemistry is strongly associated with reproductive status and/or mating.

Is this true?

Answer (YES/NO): YES